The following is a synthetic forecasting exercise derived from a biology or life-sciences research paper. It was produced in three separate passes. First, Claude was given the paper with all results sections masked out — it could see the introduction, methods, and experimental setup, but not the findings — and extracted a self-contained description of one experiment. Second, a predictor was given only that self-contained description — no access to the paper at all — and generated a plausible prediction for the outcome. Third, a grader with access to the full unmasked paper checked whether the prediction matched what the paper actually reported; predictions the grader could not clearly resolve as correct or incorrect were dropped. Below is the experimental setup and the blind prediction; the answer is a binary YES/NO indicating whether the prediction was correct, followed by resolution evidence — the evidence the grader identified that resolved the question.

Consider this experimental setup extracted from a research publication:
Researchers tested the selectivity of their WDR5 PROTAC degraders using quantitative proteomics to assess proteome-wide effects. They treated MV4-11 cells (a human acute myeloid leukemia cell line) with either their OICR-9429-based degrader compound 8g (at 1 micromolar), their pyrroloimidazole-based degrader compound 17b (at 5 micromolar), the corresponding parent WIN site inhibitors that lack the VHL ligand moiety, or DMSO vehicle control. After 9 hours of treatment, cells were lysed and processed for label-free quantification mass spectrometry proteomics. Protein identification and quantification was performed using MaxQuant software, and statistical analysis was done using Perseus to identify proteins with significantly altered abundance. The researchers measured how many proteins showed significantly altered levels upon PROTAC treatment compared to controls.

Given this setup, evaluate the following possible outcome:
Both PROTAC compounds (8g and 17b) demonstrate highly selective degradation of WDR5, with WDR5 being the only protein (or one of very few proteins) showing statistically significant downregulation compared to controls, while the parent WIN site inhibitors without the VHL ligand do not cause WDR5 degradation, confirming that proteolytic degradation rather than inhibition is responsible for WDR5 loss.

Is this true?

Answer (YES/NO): YES